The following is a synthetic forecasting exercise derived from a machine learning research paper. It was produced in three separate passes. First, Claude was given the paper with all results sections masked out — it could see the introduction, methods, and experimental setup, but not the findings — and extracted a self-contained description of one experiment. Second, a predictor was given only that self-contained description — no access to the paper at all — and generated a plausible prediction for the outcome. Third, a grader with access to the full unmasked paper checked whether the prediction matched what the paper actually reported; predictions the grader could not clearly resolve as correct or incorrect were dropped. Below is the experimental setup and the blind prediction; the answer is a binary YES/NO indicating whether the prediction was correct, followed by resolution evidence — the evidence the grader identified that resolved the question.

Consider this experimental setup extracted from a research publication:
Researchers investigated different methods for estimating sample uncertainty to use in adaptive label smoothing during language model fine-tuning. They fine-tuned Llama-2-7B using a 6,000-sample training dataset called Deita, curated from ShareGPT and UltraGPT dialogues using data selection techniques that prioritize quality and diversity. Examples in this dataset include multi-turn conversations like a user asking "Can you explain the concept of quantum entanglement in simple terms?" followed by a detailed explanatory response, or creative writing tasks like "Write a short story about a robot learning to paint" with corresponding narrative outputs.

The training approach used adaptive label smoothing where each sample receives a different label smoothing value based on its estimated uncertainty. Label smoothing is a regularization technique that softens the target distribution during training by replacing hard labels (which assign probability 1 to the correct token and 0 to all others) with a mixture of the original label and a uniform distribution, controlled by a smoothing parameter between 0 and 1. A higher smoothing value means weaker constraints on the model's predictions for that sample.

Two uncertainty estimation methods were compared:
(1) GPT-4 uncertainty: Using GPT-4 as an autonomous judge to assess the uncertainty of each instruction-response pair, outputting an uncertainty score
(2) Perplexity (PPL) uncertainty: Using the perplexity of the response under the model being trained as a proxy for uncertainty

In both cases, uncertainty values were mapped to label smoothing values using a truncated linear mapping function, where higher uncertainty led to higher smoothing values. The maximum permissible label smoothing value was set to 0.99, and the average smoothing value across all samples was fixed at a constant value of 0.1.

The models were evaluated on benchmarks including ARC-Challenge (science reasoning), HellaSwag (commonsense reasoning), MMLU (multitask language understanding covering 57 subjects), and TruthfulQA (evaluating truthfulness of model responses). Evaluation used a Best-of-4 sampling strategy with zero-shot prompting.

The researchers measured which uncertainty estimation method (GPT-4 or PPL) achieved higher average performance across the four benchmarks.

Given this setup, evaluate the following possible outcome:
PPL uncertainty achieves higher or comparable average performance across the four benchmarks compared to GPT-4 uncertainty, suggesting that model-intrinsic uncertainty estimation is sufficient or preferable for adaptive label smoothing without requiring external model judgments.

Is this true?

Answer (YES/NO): NO